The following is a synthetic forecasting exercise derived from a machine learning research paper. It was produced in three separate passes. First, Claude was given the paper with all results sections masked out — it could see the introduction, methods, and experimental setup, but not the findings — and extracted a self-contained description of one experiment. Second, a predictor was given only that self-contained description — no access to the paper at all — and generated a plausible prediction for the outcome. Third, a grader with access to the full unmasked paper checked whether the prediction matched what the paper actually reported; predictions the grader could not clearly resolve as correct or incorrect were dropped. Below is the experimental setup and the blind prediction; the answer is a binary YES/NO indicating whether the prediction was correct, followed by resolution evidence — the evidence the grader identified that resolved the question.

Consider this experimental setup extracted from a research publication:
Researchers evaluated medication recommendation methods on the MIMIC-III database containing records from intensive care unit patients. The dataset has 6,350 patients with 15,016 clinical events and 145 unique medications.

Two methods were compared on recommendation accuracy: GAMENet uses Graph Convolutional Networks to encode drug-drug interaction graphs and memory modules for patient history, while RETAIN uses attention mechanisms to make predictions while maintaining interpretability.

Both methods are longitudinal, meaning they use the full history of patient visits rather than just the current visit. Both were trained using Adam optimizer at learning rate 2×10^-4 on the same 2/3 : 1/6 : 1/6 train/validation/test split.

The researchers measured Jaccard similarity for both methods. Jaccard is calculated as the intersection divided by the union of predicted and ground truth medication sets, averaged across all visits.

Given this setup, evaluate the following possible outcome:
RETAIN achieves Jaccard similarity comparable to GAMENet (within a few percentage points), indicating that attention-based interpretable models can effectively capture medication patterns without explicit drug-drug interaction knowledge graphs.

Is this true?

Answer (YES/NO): NO